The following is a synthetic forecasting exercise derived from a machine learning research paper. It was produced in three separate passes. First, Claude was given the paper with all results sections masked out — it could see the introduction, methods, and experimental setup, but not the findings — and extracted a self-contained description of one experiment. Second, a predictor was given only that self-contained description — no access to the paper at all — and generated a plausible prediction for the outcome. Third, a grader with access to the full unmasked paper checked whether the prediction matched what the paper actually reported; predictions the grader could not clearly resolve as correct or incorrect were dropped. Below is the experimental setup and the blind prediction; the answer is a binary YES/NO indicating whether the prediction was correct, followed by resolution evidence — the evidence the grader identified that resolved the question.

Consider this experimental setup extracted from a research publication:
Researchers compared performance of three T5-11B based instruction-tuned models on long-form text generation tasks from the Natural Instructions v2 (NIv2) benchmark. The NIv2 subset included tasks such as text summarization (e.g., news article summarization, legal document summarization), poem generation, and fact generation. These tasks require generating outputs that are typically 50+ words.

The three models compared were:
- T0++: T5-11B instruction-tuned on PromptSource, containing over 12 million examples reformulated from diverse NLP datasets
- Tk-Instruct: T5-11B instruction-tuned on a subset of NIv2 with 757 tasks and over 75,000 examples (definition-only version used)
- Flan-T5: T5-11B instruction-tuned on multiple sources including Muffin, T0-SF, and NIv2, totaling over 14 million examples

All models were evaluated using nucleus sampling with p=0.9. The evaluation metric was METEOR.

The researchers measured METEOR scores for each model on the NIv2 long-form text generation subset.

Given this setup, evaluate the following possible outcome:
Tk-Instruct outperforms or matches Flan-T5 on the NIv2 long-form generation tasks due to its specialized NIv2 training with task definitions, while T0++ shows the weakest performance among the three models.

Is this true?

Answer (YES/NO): NO